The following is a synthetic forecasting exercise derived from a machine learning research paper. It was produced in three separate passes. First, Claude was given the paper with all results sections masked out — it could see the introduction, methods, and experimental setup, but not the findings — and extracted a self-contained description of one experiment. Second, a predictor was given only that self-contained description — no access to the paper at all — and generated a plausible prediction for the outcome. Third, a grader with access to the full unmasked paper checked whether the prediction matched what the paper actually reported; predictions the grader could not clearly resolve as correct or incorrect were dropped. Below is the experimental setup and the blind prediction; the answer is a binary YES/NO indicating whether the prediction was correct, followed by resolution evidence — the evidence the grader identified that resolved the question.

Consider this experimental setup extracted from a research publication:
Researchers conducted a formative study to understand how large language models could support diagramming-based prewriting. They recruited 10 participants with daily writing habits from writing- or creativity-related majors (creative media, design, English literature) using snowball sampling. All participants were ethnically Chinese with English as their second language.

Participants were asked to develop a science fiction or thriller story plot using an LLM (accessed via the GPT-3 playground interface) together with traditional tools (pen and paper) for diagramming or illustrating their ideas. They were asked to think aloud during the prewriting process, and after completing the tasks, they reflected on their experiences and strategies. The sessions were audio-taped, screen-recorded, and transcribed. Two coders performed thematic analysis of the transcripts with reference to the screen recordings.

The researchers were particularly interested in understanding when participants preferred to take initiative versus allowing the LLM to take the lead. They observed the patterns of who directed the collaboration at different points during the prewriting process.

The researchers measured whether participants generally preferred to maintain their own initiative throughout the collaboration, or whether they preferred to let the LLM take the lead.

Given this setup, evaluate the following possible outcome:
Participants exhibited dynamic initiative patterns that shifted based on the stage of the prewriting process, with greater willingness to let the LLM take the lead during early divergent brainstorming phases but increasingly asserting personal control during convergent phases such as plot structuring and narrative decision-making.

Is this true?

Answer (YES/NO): NO